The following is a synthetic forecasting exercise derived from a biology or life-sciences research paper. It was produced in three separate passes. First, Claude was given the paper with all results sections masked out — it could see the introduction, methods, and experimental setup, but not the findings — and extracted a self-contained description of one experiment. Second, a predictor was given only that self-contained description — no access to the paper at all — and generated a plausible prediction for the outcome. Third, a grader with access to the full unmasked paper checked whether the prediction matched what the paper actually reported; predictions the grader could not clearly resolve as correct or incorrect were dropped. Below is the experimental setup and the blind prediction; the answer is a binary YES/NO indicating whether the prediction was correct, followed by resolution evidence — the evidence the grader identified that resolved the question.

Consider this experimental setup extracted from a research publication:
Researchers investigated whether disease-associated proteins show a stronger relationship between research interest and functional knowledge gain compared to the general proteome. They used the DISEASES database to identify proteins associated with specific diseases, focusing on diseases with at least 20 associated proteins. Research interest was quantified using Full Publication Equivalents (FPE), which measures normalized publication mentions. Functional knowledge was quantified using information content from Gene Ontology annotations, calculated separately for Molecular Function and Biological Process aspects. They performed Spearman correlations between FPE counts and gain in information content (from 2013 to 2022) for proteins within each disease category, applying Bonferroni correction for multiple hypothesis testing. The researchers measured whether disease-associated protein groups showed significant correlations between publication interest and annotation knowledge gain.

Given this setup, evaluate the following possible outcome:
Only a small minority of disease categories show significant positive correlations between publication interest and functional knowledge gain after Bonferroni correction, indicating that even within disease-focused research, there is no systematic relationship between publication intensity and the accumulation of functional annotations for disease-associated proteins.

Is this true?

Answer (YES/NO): YES